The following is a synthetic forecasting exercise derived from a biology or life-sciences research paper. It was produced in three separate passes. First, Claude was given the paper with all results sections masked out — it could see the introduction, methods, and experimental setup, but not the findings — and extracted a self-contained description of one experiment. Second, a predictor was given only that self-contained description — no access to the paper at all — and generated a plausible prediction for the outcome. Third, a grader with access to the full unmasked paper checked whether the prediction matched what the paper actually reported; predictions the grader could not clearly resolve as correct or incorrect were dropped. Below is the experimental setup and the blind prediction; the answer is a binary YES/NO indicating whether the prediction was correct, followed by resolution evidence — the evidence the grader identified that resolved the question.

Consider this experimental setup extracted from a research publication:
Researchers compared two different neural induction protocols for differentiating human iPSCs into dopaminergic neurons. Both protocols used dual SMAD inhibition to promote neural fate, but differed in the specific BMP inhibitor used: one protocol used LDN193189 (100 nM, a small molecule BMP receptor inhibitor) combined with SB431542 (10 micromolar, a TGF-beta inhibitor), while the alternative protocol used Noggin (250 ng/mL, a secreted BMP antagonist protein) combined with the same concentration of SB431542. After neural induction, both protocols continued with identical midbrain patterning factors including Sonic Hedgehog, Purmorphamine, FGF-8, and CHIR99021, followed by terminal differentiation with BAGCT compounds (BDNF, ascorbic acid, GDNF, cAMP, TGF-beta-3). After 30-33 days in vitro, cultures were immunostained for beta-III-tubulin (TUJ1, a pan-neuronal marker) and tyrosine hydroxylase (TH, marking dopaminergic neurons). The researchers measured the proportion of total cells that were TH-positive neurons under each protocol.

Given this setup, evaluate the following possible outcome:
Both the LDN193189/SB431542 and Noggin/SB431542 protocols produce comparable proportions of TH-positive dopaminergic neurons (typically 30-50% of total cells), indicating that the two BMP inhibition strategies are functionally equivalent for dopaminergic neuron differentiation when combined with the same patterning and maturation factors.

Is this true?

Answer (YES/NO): NO